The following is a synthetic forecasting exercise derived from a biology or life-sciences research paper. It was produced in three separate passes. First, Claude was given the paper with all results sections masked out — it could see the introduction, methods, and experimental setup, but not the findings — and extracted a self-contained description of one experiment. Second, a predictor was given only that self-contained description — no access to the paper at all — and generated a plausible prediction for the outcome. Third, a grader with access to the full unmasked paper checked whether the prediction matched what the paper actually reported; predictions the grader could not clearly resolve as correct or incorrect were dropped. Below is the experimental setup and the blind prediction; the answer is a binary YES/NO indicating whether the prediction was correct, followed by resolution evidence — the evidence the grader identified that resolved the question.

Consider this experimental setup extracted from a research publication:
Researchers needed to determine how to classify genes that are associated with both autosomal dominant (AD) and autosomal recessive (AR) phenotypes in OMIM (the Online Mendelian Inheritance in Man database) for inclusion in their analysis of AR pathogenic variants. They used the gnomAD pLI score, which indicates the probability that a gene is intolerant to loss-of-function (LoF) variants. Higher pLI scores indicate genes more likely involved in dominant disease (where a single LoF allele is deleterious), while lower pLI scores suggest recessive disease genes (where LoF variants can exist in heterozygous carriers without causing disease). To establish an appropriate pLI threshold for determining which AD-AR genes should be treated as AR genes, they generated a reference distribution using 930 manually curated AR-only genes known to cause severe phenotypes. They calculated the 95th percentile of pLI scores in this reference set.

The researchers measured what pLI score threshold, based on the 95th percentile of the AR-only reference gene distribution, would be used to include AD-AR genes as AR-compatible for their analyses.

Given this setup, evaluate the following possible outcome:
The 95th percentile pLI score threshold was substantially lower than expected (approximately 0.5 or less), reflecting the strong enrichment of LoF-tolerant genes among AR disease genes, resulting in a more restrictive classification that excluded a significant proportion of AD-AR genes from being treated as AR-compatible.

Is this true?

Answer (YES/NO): NO